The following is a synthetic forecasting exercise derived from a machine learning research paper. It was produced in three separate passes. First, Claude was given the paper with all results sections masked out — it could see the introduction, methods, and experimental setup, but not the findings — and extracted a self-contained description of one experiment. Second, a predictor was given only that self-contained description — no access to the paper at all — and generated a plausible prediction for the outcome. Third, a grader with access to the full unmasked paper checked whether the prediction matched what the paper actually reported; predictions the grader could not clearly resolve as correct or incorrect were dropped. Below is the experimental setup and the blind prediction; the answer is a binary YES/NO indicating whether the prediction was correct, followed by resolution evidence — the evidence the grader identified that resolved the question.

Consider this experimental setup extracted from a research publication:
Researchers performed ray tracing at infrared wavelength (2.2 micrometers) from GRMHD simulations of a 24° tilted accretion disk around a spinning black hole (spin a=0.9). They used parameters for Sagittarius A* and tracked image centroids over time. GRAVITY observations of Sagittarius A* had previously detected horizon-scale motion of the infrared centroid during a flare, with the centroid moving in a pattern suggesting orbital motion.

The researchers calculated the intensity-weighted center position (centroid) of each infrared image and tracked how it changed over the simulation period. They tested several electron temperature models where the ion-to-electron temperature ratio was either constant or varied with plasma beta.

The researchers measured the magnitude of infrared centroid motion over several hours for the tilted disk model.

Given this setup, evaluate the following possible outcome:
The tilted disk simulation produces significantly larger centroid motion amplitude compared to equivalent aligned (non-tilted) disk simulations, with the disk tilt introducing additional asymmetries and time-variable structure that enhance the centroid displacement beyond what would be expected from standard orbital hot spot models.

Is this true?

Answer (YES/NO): YES